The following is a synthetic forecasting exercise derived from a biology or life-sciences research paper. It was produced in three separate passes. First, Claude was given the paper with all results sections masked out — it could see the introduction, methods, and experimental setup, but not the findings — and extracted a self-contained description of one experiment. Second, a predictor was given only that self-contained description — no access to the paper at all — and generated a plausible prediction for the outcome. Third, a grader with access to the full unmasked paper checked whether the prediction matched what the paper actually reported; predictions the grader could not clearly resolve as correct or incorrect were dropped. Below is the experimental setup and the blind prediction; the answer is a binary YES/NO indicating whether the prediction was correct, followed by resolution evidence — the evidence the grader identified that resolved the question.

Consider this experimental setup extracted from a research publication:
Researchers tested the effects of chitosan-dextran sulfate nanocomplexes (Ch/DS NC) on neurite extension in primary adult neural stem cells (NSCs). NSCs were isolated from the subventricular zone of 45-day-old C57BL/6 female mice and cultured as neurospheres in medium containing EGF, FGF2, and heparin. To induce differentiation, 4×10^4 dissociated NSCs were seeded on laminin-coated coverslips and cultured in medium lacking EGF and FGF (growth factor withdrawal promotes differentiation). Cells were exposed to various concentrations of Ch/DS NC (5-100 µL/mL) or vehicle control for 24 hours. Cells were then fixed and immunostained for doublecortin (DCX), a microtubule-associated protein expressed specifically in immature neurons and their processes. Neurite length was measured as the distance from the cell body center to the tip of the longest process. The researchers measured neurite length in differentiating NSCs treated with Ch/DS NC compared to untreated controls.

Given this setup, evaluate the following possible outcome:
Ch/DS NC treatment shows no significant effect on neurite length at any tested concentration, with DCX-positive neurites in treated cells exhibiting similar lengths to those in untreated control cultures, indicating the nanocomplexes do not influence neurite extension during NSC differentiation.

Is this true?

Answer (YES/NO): NO